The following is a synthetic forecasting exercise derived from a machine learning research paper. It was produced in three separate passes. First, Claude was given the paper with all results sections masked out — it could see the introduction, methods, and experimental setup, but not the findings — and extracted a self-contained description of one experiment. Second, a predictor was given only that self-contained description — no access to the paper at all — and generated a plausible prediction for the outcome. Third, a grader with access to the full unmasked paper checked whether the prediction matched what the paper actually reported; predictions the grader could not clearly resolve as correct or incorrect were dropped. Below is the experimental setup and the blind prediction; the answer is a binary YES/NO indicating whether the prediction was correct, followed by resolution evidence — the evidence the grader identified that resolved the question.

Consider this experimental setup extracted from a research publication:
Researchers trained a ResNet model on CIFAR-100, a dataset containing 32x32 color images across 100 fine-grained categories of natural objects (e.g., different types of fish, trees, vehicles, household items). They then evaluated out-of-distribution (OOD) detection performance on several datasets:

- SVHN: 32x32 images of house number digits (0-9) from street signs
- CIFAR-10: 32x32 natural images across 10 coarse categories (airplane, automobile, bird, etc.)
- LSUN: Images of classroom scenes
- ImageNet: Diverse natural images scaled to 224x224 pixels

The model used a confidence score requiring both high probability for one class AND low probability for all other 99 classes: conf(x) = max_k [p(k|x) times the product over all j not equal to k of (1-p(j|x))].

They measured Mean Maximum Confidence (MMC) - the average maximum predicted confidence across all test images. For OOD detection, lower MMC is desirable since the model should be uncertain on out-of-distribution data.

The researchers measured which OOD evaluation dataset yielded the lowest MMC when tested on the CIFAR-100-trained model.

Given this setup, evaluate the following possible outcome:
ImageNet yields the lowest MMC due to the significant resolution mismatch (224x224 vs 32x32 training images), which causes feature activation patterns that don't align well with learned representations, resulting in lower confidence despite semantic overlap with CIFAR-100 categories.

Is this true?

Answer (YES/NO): YES